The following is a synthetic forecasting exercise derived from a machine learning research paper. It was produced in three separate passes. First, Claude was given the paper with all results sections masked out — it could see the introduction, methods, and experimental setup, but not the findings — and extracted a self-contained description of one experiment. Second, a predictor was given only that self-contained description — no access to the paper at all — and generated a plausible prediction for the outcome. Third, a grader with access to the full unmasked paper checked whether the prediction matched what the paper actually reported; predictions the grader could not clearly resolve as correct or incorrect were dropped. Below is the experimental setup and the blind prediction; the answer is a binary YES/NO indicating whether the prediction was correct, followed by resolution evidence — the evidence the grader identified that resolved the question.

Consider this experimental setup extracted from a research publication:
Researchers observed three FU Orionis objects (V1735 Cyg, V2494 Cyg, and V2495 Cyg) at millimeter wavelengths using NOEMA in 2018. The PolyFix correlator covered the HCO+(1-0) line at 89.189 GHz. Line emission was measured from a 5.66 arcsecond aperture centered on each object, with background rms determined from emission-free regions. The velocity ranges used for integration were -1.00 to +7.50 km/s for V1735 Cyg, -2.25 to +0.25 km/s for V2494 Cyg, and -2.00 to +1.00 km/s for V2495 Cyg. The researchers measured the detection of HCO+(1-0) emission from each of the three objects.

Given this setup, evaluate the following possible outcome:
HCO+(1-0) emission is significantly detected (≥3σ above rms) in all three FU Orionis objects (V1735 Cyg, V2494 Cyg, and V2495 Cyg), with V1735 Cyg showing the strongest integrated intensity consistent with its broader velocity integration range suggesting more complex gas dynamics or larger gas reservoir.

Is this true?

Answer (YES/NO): NO